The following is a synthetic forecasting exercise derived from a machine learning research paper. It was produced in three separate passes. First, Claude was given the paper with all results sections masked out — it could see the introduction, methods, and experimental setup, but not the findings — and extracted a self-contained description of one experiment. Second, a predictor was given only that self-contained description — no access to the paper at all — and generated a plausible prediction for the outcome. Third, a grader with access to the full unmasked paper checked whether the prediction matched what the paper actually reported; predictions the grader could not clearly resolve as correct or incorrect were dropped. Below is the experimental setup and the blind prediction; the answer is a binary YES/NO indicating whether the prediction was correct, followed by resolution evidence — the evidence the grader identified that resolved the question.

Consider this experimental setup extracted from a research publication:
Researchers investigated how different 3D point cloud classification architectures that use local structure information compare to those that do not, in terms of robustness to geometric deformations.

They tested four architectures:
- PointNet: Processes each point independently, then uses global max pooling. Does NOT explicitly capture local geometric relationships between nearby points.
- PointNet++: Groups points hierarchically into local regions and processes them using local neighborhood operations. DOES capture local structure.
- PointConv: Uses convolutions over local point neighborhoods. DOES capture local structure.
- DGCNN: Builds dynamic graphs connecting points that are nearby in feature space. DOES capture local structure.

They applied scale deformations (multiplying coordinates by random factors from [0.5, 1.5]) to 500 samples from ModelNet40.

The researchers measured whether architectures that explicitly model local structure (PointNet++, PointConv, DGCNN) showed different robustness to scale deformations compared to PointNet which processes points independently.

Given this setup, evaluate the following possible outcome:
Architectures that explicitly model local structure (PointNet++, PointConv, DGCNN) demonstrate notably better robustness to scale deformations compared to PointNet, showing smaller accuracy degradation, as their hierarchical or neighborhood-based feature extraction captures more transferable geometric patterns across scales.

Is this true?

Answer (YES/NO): NO